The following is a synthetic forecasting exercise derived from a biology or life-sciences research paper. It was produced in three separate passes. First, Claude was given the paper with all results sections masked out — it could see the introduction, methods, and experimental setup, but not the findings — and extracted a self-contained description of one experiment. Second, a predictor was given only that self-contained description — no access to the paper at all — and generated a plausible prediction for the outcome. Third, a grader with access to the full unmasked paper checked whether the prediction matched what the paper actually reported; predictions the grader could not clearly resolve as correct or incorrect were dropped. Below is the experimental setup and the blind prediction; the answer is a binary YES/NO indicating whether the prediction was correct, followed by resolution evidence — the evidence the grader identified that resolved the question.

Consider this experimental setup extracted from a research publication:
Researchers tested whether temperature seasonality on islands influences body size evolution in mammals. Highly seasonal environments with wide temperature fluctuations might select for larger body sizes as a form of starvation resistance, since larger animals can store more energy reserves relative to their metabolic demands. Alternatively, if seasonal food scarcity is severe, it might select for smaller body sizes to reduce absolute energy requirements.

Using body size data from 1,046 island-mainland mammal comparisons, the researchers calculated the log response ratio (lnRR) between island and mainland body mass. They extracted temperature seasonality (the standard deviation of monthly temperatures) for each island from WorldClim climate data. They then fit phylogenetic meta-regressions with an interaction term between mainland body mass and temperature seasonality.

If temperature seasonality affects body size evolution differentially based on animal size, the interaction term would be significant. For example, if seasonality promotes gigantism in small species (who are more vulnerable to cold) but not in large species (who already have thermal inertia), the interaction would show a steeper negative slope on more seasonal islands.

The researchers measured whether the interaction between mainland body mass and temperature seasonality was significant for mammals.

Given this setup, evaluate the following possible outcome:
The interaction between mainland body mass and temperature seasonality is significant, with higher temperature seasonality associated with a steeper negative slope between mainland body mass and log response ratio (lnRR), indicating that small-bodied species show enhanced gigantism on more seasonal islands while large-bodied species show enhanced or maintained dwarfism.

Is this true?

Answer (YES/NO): NO